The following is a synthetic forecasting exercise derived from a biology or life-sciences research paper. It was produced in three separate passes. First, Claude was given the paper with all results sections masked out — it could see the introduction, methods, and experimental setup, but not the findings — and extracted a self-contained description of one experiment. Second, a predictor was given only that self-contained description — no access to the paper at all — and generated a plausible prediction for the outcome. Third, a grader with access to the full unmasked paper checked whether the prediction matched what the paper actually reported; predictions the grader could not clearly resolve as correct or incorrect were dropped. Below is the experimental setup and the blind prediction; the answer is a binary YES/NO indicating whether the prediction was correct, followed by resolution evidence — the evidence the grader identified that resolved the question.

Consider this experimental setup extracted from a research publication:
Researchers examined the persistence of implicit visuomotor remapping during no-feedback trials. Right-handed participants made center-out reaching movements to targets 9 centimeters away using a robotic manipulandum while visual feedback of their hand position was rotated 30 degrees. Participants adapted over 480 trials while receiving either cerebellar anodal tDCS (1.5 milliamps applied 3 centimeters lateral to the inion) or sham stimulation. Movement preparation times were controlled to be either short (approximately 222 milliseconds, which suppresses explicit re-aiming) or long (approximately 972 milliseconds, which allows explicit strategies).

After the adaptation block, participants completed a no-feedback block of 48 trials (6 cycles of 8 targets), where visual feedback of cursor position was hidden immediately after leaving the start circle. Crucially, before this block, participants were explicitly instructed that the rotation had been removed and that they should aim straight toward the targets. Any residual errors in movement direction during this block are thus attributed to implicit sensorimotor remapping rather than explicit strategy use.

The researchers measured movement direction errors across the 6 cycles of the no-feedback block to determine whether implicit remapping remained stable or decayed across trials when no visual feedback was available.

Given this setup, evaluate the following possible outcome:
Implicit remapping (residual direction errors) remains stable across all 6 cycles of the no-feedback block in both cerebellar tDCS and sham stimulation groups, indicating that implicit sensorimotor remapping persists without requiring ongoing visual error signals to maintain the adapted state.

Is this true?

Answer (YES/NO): NO